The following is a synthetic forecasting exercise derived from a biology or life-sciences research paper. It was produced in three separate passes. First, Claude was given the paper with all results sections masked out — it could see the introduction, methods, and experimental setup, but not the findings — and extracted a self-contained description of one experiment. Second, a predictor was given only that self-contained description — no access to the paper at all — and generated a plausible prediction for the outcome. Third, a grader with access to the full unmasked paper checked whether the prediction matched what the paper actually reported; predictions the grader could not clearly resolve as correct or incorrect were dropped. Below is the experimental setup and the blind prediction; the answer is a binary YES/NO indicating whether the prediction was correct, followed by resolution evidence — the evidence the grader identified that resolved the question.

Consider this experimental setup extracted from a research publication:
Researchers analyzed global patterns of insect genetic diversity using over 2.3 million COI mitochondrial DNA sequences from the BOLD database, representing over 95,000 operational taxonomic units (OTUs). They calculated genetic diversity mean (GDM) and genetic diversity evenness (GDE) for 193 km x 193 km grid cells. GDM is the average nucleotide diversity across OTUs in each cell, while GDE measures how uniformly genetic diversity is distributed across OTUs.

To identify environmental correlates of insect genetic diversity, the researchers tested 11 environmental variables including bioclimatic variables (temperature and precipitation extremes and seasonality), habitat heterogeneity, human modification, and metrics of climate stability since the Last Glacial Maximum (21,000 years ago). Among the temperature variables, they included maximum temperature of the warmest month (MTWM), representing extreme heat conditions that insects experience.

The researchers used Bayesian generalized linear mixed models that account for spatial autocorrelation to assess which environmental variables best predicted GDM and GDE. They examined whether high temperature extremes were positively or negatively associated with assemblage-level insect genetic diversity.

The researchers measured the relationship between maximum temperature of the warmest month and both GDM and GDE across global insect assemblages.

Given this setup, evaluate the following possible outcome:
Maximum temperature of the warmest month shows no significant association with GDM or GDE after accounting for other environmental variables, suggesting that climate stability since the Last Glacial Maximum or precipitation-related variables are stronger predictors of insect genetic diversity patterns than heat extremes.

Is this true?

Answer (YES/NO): NO